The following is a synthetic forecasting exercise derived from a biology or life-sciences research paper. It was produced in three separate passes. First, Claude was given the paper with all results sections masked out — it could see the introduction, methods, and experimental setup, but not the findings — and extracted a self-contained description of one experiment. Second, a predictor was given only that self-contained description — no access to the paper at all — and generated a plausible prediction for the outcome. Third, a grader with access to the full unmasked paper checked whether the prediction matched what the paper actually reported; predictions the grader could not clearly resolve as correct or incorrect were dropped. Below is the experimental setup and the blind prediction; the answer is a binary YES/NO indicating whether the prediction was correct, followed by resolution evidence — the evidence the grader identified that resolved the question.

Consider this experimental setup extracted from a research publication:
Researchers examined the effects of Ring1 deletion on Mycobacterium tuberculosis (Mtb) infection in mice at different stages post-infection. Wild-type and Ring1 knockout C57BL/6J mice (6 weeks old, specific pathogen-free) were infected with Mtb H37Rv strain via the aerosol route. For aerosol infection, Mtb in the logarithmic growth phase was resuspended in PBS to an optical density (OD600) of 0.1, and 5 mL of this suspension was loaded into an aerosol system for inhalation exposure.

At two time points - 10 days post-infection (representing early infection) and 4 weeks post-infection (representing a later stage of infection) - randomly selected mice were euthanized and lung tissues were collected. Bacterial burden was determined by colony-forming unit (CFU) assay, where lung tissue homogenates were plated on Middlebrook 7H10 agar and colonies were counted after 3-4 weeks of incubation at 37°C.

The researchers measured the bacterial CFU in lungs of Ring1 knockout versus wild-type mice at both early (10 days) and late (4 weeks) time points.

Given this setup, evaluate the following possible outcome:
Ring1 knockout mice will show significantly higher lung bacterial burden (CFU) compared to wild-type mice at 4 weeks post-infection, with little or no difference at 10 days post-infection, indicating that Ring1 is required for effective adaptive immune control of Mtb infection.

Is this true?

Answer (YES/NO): NO